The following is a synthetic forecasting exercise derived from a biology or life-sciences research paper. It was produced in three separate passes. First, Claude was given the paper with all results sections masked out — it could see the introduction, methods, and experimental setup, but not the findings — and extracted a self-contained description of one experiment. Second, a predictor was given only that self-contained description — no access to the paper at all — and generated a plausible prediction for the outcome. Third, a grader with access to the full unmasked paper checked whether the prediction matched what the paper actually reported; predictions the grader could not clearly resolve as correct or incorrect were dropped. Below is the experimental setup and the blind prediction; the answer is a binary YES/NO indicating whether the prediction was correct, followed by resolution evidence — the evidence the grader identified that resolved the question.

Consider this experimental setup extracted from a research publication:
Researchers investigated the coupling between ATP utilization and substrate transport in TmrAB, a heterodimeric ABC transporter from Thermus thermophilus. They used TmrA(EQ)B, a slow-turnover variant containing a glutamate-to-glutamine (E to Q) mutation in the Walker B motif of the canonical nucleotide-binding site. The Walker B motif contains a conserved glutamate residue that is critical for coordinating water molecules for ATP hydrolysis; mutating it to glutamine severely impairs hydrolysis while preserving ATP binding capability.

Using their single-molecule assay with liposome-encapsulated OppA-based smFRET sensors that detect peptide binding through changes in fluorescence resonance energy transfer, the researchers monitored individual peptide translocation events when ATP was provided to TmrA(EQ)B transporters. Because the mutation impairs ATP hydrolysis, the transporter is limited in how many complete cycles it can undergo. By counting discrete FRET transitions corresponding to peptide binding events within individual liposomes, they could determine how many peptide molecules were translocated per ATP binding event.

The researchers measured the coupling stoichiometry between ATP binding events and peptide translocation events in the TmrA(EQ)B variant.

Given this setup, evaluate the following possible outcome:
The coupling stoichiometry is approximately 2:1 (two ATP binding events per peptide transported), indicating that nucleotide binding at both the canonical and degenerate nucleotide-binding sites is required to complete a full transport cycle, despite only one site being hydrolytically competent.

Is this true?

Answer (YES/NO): NO